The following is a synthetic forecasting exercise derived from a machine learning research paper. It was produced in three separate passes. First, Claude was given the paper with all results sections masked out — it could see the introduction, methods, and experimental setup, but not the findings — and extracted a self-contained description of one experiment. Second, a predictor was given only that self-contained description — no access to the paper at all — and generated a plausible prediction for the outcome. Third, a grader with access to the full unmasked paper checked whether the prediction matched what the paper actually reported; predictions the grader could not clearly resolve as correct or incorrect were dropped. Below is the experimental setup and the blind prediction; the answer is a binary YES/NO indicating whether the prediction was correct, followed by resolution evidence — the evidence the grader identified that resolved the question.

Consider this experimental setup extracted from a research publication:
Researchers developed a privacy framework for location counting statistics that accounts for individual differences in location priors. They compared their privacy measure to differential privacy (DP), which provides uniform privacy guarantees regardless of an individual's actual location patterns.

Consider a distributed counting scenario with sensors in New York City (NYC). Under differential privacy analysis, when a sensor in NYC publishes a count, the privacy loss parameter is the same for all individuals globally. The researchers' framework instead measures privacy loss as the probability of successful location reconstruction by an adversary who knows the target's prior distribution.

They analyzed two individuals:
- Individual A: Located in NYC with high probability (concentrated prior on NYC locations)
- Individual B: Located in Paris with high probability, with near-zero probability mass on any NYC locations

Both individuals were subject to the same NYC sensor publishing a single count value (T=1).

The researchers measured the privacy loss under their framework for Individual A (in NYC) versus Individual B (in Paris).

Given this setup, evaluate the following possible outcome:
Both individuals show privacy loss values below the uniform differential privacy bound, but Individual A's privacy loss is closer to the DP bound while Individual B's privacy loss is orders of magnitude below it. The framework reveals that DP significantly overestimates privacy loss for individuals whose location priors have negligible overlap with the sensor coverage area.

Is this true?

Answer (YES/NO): NO